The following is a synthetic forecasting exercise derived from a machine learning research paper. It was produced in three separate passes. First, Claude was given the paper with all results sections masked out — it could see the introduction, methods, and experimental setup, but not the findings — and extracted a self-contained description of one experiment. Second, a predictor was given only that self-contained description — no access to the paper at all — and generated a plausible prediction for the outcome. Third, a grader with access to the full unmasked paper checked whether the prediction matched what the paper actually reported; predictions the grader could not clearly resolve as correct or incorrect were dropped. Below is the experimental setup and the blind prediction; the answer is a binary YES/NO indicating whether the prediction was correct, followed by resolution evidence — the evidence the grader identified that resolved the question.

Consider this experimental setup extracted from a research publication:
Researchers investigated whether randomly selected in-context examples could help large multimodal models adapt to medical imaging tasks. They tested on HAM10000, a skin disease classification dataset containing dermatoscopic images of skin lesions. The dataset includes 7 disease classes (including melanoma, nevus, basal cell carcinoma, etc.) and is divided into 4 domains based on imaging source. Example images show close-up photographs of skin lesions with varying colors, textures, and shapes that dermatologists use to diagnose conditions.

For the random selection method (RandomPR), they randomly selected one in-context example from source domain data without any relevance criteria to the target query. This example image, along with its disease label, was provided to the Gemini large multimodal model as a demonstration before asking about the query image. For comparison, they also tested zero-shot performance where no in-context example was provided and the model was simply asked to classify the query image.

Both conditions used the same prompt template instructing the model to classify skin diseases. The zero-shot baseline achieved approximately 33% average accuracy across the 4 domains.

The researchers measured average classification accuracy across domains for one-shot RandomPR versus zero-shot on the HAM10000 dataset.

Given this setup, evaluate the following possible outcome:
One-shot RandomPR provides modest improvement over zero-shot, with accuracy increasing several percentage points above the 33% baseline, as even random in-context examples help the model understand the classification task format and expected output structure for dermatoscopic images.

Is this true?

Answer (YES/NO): NO